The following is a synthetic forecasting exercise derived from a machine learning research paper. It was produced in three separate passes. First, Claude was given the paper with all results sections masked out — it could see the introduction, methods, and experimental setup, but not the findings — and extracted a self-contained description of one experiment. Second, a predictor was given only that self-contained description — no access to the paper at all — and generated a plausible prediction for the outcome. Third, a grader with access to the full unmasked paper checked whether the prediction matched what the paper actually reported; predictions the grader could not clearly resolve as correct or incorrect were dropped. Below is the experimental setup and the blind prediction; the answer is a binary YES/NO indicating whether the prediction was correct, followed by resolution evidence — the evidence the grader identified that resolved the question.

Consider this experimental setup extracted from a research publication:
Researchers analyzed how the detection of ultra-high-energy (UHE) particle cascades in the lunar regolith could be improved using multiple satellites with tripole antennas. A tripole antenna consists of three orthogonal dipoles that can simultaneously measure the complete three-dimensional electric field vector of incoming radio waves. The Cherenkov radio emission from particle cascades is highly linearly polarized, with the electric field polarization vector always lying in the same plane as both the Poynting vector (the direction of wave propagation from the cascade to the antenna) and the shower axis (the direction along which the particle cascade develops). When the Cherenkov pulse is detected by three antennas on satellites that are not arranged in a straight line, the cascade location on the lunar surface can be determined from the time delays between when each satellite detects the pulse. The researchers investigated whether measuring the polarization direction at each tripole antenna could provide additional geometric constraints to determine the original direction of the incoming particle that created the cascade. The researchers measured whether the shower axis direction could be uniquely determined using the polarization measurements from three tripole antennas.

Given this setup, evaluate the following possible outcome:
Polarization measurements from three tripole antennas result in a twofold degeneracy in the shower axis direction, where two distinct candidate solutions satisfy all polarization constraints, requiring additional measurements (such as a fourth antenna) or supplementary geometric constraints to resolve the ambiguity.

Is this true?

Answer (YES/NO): NO